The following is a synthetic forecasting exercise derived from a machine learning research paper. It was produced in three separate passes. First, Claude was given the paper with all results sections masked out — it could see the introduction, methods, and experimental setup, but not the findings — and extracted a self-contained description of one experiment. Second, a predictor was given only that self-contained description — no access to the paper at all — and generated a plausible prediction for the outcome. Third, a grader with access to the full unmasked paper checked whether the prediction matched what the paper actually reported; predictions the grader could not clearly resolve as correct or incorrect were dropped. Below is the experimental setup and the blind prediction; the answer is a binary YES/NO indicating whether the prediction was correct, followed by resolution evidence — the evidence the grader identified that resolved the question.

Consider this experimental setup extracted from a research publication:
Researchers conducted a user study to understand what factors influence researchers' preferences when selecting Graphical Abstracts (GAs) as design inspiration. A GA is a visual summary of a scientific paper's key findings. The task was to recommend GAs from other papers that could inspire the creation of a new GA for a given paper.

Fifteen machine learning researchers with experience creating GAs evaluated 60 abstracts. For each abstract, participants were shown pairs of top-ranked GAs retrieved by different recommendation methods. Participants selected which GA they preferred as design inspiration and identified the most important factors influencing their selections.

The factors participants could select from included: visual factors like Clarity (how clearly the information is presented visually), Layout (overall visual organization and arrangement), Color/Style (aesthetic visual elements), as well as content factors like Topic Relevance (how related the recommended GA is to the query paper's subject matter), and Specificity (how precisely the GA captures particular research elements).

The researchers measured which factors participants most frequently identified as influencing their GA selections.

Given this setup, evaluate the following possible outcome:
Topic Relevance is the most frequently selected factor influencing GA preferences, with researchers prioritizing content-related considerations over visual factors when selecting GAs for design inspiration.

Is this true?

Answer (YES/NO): NO